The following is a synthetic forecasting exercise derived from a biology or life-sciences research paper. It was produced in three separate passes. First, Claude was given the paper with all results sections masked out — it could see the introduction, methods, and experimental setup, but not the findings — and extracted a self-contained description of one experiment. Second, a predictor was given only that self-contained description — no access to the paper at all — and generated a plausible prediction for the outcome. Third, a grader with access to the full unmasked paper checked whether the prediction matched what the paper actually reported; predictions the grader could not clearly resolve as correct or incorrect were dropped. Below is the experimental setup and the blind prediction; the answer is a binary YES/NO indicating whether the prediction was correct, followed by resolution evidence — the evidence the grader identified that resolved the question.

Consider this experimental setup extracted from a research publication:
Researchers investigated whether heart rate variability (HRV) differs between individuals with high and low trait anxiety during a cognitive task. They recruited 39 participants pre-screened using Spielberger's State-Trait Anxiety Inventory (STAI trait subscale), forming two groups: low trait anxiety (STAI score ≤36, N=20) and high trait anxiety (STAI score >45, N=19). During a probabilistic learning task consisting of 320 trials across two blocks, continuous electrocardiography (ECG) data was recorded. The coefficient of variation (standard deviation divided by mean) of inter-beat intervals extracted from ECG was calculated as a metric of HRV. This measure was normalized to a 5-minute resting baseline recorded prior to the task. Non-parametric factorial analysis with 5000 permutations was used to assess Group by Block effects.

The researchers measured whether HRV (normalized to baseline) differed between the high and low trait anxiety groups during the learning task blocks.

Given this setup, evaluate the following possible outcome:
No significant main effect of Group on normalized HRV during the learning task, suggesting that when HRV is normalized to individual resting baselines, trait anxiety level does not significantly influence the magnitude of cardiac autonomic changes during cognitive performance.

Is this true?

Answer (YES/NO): YES